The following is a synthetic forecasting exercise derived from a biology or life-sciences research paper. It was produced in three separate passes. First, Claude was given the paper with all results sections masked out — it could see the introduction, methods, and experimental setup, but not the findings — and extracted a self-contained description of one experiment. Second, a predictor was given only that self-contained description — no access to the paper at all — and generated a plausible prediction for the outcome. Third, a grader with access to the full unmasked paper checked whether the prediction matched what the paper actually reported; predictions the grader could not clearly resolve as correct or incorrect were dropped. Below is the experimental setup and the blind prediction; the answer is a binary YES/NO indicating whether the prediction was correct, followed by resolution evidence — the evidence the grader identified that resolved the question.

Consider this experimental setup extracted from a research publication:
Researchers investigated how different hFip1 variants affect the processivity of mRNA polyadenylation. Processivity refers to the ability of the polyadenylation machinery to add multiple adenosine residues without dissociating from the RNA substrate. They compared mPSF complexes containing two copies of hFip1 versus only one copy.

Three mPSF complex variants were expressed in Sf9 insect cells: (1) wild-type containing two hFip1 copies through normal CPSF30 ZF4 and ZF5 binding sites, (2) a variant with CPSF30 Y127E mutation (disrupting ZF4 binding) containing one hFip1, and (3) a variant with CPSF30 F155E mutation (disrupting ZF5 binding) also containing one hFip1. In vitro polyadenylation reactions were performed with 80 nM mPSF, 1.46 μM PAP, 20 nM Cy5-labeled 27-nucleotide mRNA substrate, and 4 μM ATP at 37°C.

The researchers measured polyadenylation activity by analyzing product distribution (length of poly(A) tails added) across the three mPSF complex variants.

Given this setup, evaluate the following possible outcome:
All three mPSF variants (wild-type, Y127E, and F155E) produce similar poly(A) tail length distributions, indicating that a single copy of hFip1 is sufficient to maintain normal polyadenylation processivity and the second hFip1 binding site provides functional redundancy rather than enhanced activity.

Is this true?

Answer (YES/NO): NO